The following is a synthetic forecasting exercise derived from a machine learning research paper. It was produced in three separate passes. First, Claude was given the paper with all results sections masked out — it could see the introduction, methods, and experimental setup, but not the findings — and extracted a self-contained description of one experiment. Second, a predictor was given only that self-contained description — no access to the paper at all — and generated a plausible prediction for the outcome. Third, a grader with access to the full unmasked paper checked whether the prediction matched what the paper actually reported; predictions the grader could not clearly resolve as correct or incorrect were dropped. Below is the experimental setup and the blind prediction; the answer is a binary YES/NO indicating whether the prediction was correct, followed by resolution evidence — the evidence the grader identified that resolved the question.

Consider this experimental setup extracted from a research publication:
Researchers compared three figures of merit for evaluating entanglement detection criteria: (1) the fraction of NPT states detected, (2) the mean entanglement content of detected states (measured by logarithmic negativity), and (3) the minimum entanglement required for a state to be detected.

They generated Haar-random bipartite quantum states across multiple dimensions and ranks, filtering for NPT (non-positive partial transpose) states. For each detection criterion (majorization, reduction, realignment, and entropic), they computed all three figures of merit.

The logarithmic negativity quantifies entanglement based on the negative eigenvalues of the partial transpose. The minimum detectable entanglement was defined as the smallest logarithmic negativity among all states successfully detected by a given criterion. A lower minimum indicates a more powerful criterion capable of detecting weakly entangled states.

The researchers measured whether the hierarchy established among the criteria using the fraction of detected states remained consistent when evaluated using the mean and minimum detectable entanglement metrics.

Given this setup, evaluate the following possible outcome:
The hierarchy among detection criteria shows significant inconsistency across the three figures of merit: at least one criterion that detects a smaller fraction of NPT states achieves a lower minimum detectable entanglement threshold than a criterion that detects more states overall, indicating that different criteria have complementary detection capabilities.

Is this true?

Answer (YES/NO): NO